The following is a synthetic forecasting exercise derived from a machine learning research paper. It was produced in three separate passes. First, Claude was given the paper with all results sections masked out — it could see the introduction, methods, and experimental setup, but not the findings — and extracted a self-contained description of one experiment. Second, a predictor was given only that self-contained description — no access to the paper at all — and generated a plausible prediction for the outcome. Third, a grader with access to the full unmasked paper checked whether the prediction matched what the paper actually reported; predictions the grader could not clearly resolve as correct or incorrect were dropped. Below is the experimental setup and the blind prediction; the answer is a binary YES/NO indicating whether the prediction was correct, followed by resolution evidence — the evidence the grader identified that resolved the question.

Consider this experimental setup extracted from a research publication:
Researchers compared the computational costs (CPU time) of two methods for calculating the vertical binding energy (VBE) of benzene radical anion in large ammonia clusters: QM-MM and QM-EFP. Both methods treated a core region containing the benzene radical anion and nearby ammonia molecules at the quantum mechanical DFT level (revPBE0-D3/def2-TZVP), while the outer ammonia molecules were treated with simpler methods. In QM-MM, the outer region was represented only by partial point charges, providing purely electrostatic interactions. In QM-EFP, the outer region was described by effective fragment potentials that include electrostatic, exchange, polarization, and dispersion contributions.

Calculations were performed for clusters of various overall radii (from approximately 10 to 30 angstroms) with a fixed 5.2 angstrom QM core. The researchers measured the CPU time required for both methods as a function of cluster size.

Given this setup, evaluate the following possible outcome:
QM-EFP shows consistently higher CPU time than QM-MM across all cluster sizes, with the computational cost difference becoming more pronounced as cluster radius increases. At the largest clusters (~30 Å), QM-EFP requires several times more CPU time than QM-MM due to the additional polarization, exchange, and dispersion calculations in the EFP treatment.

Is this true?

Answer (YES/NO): NO